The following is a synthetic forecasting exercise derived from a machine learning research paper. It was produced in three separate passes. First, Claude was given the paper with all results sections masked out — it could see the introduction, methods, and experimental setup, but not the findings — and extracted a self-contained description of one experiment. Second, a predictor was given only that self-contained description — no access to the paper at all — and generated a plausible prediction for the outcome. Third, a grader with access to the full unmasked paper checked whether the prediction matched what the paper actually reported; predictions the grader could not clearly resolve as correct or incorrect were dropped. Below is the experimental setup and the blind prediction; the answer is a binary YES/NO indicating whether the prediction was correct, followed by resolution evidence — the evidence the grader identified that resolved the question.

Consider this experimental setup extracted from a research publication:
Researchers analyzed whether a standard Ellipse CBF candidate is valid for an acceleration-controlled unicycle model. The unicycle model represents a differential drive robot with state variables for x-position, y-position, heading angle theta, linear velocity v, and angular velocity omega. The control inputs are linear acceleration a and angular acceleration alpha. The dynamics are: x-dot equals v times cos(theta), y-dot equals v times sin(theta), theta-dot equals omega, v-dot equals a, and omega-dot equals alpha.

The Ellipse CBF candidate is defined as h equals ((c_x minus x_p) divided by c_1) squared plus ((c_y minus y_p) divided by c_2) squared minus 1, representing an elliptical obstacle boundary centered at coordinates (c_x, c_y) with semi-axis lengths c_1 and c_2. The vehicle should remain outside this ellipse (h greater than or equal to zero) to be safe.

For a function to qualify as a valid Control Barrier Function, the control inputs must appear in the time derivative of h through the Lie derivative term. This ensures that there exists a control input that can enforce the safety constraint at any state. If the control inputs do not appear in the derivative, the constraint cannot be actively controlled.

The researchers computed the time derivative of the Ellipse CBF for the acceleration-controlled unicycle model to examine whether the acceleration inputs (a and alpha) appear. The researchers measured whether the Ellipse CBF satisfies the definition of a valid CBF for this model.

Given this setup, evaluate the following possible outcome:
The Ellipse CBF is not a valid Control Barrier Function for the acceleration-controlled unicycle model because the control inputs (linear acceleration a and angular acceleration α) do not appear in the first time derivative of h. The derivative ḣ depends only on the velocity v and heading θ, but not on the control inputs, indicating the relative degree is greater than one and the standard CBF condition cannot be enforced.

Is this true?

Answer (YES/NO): YES